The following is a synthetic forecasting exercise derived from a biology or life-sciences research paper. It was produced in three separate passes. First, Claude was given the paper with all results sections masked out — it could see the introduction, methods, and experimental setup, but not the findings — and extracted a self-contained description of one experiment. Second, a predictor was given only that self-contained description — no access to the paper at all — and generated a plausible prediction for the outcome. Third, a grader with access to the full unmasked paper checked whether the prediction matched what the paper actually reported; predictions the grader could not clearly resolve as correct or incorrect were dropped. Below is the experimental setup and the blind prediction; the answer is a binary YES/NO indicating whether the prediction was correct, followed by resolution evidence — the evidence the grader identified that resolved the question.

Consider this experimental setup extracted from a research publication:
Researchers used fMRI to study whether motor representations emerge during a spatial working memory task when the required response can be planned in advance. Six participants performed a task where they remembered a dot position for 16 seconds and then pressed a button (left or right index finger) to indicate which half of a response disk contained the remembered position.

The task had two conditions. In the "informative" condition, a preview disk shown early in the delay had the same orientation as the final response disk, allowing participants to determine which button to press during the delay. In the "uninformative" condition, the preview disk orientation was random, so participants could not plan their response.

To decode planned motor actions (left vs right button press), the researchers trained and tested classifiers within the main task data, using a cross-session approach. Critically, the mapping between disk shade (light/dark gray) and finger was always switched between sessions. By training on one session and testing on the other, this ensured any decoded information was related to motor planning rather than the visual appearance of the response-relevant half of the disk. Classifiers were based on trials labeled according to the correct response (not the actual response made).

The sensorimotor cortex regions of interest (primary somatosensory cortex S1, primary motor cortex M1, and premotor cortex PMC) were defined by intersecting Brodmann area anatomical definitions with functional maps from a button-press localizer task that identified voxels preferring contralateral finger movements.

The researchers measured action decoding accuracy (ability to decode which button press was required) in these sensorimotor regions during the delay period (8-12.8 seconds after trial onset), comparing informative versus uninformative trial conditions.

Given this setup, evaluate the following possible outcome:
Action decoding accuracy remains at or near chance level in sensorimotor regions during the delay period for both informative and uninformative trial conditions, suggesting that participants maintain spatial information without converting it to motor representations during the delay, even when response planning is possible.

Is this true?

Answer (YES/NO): NO